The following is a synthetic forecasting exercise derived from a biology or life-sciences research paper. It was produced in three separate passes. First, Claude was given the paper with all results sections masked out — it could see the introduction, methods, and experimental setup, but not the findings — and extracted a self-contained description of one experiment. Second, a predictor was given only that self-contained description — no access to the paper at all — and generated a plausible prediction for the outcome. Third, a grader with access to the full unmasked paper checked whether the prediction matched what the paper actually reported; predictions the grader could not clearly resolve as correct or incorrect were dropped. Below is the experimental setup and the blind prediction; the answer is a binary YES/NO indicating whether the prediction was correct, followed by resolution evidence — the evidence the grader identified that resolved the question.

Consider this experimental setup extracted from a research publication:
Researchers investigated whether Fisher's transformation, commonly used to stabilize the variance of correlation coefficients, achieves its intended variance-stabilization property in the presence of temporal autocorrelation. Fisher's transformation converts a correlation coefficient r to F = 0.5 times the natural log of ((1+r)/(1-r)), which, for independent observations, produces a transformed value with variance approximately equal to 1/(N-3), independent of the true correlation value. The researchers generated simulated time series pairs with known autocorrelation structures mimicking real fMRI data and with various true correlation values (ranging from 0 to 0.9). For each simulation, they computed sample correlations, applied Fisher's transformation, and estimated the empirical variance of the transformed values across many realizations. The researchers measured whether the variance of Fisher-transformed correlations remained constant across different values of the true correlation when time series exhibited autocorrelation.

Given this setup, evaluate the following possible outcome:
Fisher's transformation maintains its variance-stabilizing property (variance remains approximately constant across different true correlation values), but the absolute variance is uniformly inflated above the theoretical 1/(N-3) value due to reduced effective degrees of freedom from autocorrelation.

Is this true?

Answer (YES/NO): NO